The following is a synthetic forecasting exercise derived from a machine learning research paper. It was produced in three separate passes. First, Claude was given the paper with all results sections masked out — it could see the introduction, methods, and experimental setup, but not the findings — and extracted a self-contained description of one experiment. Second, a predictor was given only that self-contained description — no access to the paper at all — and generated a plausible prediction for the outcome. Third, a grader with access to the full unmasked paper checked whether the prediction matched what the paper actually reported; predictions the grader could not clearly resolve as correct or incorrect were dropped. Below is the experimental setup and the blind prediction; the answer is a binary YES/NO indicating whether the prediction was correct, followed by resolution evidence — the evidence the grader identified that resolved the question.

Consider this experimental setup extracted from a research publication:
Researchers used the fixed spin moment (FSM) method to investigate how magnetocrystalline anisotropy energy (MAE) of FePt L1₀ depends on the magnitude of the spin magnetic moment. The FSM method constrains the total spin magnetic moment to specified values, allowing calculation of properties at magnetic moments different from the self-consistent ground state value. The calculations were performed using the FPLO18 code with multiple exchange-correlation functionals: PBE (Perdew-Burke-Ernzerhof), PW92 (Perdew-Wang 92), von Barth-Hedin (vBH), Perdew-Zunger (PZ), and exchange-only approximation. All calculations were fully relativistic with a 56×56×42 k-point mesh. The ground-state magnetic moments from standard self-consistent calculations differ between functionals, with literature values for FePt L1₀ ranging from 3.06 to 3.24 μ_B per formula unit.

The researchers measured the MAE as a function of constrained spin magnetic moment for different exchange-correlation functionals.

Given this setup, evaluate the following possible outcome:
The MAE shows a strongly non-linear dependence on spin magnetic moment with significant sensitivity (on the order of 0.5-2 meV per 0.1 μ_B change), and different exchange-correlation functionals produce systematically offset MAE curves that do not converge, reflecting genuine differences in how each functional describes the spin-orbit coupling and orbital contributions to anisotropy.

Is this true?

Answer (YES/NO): NO